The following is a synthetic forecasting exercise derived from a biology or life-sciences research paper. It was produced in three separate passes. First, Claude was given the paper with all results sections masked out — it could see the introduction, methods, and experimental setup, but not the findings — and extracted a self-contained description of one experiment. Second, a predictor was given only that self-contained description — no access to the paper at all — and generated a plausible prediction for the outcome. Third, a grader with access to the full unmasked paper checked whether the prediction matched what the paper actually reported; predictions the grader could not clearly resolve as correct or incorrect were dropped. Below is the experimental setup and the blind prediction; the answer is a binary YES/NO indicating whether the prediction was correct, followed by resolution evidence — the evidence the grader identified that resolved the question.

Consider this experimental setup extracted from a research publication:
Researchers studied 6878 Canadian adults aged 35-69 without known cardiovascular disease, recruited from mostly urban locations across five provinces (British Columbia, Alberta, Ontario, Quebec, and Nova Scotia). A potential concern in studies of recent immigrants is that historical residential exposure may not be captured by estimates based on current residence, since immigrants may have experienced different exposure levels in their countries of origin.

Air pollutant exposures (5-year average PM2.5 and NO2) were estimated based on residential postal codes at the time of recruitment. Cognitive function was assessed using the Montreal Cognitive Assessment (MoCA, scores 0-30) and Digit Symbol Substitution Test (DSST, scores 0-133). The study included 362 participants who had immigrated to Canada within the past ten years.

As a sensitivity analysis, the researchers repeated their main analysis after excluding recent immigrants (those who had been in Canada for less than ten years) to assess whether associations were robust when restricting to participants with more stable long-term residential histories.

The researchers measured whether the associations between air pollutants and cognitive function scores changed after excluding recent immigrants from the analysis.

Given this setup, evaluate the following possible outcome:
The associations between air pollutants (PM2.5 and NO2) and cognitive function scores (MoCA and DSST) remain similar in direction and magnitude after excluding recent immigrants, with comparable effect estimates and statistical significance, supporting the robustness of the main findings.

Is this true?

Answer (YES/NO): YES